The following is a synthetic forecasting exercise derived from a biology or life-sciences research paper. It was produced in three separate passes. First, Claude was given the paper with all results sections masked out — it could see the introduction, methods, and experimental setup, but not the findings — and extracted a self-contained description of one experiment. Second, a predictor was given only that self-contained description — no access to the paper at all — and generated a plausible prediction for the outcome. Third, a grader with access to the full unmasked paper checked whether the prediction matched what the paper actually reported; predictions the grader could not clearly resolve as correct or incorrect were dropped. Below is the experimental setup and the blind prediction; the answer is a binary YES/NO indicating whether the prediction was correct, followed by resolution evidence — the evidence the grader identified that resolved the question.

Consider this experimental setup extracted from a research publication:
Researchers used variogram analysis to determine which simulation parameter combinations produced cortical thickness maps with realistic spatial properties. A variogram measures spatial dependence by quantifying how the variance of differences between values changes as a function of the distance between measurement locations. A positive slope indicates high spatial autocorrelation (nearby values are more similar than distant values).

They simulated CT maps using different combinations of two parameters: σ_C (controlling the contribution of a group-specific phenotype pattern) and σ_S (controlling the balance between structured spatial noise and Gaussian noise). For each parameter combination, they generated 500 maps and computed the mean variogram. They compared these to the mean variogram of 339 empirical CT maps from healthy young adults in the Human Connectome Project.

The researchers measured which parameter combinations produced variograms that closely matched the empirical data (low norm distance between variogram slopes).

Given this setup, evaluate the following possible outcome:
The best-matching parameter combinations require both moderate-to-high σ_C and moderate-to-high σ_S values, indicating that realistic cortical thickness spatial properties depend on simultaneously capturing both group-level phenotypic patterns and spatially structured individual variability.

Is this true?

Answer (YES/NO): NO